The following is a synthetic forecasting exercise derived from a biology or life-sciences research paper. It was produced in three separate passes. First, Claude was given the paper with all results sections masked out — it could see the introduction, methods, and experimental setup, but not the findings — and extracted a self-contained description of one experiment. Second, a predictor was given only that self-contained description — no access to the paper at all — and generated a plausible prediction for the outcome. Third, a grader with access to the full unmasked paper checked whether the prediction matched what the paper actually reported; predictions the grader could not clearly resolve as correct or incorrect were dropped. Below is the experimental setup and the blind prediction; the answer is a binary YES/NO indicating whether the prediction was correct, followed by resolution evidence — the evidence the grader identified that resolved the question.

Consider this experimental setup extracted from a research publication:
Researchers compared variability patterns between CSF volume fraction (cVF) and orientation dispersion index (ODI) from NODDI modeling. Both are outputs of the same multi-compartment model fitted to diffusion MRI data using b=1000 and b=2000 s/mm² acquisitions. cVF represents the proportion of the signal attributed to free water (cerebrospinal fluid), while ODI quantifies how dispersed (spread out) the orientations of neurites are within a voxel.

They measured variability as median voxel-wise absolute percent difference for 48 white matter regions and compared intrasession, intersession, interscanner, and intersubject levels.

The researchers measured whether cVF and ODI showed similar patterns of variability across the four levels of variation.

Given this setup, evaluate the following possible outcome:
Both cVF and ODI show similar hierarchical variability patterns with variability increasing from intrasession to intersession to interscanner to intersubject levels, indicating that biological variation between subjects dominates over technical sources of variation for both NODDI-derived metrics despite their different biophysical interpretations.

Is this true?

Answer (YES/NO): NO